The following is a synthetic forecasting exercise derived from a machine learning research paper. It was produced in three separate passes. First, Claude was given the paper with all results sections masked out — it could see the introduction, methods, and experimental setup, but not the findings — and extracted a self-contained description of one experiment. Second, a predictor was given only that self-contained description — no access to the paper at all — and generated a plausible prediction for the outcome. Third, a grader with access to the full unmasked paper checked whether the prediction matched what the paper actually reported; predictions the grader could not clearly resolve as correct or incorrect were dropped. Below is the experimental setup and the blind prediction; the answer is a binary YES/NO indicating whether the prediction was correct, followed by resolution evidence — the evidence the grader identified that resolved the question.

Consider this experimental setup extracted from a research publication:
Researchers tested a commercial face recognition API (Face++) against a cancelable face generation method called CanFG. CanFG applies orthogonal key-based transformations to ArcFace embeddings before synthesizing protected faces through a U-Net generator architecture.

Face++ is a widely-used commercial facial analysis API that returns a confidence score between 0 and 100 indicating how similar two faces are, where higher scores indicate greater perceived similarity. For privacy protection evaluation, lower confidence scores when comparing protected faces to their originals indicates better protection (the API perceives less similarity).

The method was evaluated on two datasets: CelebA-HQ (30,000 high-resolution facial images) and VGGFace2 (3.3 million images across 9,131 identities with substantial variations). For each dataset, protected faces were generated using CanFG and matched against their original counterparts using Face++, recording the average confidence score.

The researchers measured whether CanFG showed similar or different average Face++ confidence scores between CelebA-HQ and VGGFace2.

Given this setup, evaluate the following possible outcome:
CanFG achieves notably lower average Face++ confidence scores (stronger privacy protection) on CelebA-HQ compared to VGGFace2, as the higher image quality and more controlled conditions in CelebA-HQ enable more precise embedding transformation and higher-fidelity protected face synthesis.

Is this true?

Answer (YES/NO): NO